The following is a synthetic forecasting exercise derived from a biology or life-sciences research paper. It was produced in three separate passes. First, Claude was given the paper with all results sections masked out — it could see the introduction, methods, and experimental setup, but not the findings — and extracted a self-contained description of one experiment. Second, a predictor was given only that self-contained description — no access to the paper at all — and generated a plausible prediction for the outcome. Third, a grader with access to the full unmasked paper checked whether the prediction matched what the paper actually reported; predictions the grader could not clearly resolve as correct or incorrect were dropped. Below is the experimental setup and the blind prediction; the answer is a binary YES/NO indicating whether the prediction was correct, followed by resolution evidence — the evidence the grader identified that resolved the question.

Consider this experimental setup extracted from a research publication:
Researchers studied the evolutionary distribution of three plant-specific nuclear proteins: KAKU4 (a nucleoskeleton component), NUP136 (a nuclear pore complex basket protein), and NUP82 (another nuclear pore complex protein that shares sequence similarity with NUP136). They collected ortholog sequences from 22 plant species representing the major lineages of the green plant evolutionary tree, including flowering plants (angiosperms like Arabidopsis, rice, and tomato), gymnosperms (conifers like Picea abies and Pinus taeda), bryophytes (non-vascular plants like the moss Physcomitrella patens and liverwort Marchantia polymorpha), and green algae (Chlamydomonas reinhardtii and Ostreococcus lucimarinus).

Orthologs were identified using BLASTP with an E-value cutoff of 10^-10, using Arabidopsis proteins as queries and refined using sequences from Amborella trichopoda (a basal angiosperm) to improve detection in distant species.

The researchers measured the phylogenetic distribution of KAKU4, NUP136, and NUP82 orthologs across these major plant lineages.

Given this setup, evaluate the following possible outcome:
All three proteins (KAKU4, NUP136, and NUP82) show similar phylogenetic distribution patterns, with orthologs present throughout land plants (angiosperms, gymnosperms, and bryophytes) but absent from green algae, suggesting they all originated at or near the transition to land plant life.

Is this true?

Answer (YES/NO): NO